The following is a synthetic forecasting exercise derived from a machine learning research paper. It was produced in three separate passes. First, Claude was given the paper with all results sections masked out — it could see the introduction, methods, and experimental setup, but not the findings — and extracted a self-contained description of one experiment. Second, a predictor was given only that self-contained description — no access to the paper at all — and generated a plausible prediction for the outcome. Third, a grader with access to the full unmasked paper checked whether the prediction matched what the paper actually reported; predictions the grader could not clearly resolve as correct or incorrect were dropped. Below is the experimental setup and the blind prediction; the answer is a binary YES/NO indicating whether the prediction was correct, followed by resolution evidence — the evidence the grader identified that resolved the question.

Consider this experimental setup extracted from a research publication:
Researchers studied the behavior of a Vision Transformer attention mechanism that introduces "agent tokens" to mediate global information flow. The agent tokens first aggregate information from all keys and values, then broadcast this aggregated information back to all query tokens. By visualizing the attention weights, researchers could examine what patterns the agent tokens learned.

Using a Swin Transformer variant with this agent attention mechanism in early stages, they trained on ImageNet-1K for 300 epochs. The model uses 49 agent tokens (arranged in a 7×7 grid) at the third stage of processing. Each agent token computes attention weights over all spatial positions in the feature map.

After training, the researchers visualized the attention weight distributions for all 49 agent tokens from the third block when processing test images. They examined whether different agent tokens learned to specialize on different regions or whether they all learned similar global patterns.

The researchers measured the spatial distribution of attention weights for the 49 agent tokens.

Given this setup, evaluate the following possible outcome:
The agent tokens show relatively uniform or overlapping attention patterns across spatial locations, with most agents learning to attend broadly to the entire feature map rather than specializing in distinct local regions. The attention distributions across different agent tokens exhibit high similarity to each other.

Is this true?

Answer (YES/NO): NO